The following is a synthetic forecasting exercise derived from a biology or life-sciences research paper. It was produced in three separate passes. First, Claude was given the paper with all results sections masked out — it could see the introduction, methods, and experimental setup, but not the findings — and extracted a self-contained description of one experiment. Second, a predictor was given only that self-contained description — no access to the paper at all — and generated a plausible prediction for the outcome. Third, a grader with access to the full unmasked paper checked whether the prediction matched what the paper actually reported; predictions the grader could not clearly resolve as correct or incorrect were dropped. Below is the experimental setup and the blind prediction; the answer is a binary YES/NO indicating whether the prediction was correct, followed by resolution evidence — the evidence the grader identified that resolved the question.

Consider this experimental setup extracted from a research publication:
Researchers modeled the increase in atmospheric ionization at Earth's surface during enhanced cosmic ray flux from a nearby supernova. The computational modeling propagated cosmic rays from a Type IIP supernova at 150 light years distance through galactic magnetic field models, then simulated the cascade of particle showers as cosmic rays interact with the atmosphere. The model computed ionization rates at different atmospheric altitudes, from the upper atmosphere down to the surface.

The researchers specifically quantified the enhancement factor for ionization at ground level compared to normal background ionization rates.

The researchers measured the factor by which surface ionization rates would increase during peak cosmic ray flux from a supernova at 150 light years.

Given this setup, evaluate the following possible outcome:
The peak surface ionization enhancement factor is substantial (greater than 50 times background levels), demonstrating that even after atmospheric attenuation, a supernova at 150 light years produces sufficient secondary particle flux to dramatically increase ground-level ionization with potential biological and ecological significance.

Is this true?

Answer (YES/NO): YES